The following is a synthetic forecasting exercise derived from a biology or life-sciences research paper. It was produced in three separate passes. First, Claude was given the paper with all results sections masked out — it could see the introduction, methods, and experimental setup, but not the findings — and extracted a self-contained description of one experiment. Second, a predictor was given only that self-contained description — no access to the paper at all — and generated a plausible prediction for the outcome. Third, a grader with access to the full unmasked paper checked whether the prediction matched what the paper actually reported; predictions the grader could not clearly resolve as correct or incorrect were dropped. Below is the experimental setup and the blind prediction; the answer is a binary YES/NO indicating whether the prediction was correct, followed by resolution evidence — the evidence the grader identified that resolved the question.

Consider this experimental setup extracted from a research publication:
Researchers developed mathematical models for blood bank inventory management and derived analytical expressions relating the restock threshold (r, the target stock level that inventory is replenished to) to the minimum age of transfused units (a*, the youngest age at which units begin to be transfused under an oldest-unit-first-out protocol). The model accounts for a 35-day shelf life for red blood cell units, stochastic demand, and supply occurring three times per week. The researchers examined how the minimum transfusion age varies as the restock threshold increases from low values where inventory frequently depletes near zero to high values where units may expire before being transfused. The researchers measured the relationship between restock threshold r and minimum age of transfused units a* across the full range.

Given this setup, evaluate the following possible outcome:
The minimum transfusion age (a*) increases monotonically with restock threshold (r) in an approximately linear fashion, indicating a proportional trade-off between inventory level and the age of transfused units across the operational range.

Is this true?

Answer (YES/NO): NO